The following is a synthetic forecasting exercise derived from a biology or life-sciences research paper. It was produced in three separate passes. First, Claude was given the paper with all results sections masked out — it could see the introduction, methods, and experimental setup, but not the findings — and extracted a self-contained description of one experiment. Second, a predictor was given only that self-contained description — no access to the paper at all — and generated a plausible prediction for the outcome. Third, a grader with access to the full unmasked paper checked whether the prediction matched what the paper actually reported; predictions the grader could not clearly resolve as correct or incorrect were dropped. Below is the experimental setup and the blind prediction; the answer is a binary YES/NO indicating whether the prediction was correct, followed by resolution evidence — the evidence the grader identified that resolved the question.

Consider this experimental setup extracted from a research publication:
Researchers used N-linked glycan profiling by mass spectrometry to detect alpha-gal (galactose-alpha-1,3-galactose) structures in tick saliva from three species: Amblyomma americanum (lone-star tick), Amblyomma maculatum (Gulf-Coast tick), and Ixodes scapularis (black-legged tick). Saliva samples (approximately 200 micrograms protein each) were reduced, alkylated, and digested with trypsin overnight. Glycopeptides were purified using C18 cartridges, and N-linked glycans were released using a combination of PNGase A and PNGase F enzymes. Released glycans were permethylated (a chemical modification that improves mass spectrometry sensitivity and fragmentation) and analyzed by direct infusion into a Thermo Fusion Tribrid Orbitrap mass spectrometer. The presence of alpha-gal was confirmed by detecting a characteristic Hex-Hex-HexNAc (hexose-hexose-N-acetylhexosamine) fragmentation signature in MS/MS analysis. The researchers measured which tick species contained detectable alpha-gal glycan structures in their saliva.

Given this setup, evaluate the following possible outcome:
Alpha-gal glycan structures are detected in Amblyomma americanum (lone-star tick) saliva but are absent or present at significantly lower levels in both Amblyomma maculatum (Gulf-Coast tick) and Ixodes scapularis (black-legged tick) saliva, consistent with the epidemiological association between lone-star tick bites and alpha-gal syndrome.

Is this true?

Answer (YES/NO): NO